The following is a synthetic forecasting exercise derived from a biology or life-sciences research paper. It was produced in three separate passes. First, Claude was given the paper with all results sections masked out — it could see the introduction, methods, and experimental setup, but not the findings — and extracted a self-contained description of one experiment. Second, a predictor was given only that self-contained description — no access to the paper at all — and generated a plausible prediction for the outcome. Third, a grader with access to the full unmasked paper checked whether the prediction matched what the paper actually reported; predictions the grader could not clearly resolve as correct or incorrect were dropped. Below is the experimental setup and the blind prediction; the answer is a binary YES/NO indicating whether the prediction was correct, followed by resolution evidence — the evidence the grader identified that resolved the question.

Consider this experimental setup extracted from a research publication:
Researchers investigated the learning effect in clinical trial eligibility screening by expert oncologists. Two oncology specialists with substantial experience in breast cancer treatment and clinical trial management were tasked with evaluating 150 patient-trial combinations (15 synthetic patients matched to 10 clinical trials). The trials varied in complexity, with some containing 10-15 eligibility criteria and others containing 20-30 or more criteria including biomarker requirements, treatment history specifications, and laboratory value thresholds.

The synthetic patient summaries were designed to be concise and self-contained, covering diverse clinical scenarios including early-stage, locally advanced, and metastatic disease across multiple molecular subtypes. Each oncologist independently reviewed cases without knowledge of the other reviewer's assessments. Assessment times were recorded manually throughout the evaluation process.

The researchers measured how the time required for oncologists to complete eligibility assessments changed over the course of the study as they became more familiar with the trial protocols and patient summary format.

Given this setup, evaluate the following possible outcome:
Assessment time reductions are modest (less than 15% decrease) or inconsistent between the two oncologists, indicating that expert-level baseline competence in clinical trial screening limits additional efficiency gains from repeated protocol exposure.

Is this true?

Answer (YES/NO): NO